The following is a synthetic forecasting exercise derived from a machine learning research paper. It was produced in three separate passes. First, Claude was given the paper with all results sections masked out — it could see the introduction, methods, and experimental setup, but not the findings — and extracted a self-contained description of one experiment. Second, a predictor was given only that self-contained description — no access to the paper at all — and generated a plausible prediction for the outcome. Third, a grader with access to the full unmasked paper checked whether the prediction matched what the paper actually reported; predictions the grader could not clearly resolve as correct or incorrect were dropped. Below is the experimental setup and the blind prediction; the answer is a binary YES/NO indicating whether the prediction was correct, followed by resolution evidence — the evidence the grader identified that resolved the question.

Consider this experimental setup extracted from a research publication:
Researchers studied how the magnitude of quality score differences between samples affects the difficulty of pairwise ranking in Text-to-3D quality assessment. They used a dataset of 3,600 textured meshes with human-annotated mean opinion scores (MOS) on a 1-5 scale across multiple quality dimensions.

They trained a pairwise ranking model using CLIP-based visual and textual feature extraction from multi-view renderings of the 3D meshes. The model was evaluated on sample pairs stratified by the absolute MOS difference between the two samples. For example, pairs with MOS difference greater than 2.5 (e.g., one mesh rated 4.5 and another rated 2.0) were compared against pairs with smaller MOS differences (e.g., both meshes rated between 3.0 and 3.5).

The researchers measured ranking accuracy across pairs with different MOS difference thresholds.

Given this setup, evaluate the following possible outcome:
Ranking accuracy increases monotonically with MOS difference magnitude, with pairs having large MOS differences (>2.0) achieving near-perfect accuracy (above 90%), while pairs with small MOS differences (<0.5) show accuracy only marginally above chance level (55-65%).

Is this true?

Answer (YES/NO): NO